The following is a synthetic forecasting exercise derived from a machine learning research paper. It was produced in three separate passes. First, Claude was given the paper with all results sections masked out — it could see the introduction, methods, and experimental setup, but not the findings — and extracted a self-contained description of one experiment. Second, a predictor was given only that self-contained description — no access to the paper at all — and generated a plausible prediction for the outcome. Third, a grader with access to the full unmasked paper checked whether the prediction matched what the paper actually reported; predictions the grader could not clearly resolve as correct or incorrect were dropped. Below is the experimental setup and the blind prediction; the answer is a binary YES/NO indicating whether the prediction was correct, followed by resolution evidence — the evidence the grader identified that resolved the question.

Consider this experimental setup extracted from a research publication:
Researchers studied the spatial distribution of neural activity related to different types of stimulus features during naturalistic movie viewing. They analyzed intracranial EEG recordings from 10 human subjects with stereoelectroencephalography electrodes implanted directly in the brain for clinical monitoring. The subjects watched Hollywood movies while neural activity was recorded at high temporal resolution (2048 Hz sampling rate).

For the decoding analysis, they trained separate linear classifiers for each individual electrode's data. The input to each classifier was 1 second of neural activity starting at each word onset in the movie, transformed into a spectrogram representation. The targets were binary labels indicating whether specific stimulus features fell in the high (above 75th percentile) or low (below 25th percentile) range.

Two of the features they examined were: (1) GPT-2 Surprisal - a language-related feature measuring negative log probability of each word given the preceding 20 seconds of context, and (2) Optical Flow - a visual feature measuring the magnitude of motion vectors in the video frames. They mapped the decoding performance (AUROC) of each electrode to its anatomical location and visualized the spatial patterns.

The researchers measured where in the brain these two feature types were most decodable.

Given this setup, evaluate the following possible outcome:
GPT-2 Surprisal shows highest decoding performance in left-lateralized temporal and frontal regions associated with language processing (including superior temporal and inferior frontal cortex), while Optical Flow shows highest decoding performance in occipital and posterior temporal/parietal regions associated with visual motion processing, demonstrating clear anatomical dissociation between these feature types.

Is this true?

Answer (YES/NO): NO